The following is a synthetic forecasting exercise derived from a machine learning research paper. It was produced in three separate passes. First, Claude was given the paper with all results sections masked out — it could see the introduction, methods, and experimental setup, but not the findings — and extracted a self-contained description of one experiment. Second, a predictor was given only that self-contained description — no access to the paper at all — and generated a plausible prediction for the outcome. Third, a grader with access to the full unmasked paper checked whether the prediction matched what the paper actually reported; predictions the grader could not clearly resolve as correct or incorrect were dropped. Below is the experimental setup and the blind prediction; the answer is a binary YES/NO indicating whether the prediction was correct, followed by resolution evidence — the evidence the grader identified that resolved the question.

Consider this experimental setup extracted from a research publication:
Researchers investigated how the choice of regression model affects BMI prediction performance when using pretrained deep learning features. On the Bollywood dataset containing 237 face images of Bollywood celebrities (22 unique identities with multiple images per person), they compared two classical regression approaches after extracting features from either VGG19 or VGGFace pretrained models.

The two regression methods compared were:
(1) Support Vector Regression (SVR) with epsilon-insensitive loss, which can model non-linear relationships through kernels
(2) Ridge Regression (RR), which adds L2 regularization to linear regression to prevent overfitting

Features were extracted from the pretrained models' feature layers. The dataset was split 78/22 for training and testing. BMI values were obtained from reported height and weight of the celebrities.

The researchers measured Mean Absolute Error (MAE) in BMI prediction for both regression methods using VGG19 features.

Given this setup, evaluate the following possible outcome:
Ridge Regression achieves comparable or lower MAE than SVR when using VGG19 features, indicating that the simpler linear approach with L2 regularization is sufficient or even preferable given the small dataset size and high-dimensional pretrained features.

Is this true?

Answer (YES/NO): YES